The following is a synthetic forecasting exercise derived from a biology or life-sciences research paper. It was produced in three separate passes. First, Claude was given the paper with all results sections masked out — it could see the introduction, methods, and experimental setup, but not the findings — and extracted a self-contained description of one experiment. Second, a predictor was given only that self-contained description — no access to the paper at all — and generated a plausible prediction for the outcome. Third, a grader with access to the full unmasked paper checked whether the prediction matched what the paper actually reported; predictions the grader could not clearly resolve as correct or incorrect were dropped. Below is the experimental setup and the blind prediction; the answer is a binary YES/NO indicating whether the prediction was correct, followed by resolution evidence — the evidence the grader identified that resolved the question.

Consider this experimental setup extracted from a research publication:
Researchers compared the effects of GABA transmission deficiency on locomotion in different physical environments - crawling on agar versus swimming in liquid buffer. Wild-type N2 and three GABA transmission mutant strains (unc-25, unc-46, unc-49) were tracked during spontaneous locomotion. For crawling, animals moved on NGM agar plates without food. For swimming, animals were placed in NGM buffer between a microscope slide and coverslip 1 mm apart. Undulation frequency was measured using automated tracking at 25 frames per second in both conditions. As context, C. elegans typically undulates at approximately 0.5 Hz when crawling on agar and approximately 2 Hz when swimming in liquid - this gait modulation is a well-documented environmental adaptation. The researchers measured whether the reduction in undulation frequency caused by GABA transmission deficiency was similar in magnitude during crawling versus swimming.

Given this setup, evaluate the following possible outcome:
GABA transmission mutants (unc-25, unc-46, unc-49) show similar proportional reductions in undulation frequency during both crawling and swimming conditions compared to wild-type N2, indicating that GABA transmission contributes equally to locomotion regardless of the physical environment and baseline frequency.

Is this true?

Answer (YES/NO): NO